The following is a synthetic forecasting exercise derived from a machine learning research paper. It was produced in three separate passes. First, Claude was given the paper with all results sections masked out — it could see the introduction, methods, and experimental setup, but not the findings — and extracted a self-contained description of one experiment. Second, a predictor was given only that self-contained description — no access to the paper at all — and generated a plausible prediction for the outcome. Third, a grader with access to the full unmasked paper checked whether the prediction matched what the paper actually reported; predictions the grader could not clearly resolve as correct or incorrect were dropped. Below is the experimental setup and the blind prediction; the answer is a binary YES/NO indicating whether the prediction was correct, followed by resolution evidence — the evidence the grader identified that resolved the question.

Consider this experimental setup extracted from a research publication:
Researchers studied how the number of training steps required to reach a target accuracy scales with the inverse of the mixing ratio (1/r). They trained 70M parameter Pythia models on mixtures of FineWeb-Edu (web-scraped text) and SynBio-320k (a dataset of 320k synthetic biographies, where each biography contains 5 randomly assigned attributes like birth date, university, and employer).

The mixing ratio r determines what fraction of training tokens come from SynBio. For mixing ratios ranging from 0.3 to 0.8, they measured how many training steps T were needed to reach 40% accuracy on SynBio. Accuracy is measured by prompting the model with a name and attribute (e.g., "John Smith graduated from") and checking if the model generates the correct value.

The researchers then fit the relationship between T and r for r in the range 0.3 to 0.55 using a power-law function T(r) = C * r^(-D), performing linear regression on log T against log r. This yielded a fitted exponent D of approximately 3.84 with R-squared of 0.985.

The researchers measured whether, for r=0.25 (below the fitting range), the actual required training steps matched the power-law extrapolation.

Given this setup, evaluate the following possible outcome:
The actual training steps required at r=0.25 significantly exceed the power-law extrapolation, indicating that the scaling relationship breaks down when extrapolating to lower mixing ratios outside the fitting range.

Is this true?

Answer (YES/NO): YES